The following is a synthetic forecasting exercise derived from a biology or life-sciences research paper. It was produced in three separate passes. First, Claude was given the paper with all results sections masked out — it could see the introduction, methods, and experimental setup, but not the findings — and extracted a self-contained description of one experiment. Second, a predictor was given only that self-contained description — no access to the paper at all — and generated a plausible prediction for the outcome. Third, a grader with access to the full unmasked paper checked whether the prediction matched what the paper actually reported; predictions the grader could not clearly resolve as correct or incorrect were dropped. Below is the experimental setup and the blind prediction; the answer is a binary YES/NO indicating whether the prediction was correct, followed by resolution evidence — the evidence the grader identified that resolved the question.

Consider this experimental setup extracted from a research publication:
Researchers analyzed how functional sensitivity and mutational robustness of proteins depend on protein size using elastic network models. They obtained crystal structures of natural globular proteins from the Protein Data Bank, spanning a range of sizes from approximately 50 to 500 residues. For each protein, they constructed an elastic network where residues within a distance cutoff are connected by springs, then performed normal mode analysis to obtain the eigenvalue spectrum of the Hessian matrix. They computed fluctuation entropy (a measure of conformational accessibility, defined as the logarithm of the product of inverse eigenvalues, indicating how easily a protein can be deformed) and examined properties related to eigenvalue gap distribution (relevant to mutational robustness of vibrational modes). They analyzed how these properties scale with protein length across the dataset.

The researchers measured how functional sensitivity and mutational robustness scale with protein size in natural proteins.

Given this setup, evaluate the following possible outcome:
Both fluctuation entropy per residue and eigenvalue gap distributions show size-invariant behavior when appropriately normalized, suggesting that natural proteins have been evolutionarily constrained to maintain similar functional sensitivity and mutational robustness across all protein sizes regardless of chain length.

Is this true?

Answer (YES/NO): NO